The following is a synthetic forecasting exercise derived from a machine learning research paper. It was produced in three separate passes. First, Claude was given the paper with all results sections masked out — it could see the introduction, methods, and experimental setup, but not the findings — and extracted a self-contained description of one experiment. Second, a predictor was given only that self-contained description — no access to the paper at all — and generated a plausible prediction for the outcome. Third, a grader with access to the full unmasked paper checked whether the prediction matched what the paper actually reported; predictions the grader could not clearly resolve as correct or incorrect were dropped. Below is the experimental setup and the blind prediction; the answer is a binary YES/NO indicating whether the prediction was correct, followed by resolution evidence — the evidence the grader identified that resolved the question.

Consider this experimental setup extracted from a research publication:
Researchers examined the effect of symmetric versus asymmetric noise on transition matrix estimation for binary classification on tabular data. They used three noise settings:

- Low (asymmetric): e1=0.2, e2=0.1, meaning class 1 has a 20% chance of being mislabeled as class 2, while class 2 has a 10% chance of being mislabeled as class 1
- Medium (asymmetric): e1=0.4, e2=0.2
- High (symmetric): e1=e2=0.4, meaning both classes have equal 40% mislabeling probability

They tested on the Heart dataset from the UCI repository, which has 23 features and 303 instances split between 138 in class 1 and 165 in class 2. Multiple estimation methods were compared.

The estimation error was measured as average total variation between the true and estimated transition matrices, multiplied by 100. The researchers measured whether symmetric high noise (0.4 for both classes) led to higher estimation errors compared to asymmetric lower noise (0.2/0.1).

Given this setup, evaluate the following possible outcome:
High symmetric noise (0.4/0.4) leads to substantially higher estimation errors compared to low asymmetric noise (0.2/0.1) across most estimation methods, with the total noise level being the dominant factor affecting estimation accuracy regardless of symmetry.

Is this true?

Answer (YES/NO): NO